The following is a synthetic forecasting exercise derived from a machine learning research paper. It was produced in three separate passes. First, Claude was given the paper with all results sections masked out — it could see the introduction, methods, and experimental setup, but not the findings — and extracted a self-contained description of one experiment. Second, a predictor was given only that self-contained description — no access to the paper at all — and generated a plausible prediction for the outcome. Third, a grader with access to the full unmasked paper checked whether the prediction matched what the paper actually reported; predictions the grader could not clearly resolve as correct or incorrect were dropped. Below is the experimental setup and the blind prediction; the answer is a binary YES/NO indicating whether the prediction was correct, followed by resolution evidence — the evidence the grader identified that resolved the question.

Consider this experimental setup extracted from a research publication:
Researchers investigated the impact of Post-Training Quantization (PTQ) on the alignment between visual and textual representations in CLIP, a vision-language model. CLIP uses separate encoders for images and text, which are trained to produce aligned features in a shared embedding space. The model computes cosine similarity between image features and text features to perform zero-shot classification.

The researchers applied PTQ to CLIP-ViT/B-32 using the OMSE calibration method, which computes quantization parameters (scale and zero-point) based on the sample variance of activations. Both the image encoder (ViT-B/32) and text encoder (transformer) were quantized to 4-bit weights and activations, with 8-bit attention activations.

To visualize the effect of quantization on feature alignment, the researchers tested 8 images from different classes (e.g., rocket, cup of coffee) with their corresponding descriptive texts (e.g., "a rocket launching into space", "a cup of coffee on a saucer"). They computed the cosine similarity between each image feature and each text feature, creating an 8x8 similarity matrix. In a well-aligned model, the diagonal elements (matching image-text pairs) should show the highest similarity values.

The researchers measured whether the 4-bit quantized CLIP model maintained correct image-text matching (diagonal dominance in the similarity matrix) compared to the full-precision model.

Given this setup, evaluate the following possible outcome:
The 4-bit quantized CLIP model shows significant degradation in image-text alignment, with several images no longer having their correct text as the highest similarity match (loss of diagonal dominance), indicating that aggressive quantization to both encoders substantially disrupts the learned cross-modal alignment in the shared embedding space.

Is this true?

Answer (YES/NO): YES